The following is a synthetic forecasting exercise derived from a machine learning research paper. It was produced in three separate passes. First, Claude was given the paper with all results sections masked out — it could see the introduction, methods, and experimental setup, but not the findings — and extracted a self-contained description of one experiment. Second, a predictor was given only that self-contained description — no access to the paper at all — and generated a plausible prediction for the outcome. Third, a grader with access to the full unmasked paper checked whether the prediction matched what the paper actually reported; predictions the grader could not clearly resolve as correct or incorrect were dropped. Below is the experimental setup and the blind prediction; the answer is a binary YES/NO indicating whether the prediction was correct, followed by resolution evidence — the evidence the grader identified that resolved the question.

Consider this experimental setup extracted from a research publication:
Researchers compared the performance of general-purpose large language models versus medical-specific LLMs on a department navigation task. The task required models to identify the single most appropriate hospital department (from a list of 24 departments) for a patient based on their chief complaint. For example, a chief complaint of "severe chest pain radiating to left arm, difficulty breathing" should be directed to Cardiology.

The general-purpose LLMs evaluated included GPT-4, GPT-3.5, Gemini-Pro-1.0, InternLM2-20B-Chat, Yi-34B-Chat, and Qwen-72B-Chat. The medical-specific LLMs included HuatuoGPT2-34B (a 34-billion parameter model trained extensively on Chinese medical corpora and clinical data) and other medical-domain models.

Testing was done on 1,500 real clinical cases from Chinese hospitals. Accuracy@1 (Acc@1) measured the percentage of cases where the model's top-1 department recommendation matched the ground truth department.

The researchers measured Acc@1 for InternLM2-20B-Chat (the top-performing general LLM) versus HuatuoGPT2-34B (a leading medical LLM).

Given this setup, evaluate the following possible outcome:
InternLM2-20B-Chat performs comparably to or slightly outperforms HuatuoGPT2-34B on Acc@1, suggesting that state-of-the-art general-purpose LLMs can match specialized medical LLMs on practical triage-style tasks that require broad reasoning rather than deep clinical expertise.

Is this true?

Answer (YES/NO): YES